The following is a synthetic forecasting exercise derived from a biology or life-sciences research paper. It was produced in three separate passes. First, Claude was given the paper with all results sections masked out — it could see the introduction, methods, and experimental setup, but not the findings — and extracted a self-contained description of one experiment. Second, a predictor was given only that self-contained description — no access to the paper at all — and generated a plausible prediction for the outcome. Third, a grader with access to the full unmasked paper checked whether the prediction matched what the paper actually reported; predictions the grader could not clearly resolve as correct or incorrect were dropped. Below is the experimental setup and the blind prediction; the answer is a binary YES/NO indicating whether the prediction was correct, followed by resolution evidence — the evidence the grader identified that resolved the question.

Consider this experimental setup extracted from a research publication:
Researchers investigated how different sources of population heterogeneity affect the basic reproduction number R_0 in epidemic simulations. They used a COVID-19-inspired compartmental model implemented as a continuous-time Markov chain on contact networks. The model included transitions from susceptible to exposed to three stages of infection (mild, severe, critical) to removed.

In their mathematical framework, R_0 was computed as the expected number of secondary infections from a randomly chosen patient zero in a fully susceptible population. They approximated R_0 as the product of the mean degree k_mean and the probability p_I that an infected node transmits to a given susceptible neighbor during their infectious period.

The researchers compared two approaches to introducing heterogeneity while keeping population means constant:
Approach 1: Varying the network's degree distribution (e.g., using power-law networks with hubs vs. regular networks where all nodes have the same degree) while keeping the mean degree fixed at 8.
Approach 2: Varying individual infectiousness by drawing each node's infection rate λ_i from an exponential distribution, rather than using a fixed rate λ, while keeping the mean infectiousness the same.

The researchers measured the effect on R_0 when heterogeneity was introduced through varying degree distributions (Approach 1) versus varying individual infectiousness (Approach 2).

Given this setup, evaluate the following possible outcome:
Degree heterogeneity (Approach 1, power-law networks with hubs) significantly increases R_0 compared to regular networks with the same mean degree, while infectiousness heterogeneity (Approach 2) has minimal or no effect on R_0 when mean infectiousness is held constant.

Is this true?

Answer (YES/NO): NO